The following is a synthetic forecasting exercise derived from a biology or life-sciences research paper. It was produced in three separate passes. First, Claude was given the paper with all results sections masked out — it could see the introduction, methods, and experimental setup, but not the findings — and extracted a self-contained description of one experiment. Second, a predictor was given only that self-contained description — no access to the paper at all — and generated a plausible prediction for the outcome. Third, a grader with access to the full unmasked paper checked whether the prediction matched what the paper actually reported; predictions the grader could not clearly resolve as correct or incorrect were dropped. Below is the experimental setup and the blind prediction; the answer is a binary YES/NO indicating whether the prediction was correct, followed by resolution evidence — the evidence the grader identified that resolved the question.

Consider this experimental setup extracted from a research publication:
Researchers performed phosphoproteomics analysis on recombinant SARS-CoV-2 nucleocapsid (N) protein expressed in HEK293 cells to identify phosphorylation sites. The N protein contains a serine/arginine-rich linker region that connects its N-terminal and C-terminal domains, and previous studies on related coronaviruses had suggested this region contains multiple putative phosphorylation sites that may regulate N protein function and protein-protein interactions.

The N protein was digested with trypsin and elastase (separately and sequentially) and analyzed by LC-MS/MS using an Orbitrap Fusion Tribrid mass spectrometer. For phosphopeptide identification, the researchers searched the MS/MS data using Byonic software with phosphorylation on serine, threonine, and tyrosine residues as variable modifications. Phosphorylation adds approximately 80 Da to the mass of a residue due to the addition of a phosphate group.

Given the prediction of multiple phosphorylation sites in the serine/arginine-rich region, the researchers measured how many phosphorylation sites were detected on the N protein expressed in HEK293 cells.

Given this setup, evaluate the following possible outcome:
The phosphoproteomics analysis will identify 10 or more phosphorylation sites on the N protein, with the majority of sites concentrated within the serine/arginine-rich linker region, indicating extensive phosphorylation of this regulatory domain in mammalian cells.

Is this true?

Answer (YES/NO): NO